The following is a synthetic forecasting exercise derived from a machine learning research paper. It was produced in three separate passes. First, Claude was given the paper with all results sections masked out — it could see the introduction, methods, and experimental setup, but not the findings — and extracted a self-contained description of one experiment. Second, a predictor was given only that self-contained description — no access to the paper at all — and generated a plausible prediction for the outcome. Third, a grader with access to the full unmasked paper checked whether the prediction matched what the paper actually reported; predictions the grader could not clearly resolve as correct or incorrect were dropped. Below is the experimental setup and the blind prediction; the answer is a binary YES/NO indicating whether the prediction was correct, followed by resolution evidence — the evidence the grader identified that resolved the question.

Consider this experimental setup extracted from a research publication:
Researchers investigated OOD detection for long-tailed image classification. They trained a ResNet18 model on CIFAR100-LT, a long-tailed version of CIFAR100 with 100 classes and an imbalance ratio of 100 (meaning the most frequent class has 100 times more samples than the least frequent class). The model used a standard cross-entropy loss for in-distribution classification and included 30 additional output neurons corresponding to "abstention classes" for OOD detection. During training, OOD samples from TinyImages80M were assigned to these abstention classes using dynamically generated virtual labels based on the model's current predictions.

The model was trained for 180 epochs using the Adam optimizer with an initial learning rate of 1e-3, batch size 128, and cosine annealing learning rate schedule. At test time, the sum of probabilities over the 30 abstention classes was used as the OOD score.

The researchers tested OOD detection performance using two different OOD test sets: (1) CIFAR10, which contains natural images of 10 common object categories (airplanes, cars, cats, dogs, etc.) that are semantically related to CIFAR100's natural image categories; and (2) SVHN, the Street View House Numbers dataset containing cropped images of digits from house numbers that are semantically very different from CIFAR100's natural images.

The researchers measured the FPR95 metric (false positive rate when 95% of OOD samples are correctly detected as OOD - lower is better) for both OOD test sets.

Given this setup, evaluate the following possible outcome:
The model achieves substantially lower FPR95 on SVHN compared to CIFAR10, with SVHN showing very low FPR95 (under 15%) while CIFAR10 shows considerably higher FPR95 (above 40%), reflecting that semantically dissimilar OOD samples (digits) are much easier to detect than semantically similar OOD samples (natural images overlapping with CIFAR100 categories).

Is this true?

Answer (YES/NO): NO